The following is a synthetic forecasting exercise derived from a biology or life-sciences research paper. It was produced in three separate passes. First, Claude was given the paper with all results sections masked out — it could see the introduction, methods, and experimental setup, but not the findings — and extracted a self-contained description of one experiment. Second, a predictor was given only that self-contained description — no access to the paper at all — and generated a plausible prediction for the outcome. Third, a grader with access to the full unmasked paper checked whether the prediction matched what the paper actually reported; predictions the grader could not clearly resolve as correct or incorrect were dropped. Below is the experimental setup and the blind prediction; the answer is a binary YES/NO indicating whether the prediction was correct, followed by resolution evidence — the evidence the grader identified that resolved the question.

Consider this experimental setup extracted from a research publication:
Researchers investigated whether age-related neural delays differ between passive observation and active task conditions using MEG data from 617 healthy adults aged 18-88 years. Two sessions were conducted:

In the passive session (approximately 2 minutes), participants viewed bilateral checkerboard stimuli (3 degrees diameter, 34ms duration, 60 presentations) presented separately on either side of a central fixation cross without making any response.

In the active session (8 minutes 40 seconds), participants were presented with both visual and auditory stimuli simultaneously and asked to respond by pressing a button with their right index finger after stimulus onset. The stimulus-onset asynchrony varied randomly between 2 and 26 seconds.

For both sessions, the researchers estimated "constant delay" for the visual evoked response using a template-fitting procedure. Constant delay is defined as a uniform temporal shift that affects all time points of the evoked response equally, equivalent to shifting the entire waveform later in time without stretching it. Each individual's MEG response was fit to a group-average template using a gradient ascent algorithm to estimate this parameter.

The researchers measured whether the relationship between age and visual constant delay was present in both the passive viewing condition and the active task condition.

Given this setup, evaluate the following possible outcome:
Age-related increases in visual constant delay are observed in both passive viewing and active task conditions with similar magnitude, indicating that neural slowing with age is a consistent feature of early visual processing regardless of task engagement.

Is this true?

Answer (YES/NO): NO